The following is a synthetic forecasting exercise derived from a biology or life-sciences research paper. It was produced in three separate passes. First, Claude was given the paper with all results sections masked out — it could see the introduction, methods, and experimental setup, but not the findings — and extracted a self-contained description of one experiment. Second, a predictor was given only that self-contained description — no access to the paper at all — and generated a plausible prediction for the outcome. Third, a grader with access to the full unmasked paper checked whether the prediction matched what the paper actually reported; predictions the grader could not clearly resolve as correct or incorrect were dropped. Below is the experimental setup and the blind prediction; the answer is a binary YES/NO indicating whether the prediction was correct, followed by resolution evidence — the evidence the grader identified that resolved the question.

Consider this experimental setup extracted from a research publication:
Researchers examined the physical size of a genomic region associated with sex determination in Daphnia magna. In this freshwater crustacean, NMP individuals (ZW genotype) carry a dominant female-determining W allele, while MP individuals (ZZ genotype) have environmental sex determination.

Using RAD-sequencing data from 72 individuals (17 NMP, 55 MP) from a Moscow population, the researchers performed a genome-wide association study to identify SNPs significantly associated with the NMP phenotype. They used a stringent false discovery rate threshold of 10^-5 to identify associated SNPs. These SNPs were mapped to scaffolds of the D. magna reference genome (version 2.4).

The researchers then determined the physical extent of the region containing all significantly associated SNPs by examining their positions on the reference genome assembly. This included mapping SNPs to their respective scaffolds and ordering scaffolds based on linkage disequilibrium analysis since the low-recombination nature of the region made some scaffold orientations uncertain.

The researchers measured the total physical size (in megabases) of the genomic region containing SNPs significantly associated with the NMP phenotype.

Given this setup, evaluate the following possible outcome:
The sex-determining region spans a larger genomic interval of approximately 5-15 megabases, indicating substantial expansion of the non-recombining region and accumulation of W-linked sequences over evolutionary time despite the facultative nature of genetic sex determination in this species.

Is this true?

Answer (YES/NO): NO